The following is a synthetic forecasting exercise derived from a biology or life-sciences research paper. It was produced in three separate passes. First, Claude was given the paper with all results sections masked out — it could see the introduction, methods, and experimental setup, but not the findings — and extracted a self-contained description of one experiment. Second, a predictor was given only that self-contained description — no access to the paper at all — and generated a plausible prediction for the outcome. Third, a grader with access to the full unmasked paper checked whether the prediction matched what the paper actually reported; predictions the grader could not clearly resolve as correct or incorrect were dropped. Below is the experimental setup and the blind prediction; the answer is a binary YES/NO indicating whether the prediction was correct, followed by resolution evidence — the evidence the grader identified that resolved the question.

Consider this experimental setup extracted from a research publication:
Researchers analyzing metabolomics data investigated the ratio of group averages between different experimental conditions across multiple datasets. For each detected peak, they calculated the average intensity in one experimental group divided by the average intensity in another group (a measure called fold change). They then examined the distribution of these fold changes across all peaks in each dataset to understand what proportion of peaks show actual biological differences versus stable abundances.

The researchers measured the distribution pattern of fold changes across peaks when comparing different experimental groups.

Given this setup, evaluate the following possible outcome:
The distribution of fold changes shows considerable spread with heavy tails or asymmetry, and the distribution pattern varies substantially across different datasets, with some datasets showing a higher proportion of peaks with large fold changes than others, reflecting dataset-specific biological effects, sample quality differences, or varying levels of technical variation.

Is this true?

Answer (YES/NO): NO